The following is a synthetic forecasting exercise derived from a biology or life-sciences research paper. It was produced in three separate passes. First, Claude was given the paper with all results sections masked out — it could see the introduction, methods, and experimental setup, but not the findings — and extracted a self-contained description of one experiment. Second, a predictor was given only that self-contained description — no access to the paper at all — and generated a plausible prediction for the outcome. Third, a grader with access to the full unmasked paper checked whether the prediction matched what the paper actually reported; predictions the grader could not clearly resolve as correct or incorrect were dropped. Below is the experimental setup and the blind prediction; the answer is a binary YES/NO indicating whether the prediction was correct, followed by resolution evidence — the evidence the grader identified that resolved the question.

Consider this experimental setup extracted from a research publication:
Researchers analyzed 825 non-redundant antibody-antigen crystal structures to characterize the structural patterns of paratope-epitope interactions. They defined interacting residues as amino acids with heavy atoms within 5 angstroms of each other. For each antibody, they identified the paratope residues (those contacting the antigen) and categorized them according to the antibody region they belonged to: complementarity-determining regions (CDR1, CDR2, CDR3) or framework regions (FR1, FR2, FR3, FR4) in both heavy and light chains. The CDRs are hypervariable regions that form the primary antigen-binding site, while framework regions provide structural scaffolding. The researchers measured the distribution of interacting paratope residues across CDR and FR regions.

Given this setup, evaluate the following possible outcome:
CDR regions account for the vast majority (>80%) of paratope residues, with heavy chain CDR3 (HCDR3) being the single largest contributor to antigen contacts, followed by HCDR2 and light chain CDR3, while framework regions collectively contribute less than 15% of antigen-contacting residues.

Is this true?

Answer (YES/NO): NO